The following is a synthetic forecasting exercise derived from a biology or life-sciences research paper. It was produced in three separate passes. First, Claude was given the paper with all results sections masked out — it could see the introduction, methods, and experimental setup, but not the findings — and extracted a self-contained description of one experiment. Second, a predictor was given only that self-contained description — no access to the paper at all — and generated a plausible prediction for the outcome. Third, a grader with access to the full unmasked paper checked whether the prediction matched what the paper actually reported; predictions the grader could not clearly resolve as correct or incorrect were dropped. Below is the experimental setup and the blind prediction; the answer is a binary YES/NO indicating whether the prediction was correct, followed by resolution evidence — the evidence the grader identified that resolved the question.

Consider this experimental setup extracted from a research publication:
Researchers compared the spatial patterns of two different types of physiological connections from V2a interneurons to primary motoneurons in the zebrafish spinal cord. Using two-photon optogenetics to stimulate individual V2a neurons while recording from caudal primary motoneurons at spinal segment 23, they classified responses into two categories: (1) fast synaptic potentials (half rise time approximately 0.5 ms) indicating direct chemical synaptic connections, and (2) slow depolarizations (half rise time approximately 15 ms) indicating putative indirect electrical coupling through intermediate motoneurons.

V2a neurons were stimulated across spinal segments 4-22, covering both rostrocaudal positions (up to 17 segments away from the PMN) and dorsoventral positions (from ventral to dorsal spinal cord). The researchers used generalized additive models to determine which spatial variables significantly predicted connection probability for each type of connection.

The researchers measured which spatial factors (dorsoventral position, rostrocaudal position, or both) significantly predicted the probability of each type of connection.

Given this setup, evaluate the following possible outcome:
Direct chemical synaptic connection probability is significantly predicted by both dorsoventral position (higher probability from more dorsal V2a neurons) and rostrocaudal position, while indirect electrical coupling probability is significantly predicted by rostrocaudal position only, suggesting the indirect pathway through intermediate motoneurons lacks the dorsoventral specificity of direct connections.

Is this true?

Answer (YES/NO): YES